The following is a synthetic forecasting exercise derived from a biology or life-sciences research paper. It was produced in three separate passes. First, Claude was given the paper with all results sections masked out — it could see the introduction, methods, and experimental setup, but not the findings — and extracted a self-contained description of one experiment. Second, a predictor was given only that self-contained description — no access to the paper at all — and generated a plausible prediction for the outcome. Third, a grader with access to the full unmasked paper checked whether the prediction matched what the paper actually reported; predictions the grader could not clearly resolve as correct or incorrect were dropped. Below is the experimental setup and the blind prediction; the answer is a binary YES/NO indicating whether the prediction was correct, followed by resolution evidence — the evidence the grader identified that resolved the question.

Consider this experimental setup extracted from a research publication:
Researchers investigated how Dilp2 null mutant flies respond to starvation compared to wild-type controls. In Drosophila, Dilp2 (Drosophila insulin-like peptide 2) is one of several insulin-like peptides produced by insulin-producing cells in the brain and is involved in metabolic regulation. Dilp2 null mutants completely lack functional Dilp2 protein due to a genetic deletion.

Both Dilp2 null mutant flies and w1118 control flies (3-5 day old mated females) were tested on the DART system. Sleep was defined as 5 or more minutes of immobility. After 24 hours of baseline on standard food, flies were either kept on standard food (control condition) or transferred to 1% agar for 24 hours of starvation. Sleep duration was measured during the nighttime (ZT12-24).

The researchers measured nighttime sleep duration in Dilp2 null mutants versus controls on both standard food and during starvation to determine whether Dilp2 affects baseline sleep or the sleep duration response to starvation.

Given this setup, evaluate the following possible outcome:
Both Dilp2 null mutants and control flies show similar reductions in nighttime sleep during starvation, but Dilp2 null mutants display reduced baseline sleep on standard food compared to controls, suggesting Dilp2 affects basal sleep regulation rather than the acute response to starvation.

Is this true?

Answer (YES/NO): NO